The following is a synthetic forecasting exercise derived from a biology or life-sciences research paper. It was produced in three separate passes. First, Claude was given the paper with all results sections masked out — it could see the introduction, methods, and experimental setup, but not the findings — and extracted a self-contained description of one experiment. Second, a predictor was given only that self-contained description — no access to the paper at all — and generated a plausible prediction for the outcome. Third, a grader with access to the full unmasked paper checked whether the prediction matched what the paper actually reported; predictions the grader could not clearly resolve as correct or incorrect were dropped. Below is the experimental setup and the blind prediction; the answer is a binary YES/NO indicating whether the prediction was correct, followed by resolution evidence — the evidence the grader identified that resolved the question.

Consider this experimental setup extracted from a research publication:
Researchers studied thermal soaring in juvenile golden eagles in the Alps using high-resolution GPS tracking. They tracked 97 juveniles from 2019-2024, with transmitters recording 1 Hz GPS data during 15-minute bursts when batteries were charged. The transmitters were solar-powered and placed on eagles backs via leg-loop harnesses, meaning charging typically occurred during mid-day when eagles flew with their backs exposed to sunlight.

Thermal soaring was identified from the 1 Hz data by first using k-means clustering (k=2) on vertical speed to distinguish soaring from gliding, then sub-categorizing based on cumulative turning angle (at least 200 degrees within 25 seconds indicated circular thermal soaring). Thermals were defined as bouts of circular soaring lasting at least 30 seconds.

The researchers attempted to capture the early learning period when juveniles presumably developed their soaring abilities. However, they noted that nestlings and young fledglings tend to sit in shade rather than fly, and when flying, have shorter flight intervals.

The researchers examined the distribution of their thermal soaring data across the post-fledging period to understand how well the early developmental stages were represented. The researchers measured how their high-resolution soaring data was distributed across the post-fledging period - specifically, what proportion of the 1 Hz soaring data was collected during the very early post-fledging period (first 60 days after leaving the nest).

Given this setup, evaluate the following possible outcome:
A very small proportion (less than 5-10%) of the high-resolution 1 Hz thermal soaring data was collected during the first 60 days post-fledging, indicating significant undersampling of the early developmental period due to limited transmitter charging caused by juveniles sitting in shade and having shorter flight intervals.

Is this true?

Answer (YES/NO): YES